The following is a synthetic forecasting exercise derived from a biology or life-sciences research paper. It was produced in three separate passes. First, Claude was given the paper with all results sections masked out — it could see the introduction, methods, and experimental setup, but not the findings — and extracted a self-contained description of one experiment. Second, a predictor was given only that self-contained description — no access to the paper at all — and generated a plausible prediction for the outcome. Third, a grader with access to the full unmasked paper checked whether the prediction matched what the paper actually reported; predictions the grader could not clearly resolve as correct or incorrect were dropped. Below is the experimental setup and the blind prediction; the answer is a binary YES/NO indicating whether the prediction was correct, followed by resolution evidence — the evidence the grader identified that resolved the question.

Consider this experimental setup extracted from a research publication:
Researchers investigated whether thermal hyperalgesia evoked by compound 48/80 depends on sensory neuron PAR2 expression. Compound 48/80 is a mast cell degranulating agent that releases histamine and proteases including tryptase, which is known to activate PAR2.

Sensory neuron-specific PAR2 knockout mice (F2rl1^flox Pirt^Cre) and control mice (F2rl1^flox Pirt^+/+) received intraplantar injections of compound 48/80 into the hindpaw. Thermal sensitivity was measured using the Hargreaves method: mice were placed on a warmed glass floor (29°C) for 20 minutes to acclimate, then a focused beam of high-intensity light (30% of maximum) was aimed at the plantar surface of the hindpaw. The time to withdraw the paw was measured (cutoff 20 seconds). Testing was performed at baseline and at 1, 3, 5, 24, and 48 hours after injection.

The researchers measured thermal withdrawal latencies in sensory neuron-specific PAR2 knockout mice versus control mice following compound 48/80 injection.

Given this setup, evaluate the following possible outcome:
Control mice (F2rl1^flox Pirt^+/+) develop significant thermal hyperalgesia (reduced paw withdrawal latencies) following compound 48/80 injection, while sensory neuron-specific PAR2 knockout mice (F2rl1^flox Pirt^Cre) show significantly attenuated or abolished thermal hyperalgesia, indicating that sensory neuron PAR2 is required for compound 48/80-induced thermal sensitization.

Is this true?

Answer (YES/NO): NO